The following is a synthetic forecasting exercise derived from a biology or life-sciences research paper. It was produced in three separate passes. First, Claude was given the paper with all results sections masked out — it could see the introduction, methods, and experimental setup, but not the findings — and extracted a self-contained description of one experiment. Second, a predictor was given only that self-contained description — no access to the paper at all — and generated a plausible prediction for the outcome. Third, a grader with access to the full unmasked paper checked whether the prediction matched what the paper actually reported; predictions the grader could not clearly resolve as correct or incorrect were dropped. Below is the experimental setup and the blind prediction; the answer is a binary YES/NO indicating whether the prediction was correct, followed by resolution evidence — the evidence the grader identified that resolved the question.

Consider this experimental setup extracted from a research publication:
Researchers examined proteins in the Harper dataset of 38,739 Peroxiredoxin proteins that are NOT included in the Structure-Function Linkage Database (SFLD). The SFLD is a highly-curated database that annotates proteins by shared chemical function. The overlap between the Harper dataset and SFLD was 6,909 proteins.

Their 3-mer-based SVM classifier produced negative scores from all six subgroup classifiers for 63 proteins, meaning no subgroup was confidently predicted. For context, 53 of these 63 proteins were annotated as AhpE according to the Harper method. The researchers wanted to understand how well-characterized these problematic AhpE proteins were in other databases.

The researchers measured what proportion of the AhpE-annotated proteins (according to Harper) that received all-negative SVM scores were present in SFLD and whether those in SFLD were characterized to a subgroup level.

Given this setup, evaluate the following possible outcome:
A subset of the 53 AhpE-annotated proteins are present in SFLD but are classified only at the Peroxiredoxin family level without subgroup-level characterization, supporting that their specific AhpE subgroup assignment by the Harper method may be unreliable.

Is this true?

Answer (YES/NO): YES